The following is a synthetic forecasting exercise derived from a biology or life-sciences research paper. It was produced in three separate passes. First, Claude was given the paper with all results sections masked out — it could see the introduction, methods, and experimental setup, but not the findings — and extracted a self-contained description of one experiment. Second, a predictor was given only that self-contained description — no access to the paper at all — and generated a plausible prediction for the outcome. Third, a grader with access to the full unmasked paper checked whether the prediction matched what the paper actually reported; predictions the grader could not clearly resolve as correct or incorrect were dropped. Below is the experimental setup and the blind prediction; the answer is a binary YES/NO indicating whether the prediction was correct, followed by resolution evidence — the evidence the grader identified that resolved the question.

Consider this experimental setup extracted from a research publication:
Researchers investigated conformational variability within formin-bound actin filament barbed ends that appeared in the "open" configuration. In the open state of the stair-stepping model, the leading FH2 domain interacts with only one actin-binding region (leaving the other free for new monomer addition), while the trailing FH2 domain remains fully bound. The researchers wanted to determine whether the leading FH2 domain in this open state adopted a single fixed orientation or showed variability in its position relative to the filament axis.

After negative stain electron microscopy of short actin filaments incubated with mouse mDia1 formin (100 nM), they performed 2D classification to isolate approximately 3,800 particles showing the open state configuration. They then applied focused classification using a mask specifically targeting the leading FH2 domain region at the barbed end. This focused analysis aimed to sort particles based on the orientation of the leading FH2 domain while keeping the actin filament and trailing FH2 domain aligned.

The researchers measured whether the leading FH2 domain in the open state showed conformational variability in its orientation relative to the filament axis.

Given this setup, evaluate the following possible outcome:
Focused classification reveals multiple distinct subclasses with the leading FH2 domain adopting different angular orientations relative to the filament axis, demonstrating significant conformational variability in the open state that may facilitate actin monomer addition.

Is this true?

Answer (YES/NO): YES